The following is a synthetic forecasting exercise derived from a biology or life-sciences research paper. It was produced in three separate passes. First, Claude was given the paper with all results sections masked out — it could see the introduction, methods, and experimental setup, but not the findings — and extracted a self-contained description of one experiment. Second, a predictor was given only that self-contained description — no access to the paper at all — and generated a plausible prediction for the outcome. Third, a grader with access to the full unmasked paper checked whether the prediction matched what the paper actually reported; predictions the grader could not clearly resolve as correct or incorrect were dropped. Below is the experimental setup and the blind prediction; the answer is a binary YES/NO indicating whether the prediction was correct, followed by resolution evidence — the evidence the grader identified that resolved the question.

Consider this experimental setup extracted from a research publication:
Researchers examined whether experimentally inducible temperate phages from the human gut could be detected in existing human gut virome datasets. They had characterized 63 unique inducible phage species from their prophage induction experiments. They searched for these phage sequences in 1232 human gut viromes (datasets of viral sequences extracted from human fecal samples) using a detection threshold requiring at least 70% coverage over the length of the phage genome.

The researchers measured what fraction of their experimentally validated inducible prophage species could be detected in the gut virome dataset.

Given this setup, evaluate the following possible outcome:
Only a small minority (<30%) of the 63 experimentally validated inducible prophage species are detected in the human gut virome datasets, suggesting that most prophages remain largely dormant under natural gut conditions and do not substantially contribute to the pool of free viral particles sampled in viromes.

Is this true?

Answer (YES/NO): NO